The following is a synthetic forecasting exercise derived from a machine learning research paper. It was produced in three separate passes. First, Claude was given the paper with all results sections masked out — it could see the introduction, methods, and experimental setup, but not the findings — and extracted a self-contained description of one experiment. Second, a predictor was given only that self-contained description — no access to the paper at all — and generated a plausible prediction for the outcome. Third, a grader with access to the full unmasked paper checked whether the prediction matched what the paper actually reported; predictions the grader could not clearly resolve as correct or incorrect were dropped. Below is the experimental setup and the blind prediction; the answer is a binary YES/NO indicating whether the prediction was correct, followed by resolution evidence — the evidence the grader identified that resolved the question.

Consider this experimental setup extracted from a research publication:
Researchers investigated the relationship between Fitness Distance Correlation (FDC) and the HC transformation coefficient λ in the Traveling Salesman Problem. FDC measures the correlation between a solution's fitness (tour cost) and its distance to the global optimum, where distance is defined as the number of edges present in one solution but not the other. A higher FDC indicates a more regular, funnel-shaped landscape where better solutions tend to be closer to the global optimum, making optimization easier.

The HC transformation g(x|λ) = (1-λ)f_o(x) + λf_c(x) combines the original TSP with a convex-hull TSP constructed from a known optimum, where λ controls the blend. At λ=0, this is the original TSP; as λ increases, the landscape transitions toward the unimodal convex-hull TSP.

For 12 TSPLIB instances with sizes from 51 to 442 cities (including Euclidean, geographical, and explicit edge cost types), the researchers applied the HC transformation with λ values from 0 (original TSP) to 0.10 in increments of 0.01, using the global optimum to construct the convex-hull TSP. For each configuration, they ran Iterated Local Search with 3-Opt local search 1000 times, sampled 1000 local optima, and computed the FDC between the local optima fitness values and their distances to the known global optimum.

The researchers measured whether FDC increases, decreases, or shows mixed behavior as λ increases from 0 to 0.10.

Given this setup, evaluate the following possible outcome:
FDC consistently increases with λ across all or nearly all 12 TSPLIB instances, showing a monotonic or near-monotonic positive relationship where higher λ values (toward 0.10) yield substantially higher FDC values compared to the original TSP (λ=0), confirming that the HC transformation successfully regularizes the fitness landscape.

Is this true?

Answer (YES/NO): NO